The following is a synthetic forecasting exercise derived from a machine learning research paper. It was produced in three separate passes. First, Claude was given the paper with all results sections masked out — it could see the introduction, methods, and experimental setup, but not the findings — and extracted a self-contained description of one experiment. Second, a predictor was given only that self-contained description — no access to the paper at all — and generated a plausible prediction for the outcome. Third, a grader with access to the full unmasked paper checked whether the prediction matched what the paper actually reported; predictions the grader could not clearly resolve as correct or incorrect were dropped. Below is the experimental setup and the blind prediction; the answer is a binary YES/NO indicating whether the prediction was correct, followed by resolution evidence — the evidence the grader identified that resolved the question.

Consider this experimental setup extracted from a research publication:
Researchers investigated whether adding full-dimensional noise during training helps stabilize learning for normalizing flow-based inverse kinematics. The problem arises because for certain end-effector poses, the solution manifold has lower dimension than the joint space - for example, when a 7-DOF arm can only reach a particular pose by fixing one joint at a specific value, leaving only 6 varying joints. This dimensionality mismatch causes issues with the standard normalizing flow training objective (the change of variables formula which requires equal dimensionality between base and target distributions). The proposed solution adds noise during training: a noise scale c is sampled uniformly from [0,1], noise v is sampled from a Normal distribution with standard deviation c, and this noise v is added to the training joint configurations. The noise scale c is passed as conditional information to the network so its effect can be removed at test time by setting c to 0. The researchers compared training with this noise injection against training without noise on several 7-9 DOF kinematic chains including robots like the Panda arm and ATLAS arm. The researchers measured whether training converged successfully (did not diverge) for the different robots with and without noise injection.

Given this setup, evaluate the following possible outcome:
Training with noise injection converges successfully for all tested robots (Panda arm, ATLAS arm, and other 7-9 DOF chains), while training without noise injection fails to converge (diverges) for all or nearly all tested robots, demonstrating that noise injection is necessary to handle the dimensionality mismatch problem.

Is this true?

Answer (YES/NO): NO